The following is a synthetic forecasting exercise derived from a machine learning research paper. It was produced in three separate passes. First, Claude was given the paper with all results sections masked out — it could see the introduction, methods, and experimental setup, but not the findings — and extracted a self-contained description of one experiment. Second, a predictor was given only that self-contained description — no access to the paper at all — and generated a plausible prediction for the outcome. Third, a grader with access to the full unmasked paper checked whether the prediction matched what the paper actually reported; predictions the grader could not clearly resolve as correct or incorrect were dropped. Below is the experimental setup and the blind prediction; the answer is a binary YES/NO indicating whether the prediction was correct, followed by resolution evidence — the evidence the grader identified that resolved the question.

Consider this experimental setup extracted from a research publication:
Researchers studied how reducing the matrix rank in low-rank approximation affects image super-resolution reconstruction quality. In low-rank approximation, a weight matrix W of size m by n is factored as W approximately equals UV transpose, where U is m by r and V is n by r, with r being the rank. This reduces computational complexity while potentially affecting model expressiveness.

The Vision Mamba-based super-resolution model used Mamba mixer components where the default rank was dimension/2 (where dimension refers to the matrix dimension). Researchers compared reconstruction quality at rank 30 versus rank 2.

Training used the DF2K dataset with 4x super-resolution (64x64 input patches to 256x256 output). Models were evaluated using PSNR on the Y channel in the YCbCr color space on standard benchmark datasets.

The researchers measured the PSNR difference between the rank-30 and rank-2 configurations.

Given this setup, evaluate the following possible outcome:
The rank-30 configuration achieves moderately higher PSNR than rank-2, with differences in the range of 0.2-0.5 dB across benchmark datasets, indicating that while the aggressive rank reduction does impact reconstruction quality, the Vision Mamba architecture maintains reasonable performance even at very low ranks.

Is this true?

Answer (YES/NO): NO